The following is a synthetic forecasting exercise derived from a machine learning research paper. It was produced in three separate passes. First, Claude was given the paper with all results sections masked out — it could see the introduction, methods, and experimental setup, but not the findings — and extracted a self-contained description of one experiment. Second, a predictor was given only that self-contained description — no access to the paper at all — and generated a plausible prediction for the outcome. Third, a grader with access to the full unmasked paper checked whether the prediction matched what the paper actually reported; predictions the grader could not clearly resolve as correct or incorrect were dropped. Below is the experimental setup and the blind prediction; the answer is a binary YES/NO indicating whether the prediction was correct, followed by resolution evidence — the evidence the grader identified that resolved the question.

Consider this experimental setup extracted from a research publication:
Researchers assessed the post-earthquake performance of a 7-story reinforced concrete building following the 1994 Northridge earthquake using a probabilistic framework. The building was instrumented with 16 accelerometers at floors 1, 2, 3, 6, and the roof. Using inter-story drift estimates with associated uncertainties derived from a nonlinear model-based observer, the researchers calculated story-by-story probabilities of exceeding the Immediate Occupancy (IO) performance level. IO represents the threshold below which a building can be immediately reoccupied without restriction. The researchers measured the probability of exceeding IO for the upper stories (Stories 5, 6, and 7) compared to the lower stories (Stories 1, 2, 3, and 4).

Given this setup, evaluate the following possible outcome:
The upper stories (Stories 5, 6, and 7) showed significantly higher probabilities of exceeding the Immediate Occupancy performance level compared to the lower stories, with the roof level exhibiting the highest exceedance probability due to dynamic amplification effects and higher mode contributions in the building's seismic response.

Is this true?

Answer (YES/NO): NO